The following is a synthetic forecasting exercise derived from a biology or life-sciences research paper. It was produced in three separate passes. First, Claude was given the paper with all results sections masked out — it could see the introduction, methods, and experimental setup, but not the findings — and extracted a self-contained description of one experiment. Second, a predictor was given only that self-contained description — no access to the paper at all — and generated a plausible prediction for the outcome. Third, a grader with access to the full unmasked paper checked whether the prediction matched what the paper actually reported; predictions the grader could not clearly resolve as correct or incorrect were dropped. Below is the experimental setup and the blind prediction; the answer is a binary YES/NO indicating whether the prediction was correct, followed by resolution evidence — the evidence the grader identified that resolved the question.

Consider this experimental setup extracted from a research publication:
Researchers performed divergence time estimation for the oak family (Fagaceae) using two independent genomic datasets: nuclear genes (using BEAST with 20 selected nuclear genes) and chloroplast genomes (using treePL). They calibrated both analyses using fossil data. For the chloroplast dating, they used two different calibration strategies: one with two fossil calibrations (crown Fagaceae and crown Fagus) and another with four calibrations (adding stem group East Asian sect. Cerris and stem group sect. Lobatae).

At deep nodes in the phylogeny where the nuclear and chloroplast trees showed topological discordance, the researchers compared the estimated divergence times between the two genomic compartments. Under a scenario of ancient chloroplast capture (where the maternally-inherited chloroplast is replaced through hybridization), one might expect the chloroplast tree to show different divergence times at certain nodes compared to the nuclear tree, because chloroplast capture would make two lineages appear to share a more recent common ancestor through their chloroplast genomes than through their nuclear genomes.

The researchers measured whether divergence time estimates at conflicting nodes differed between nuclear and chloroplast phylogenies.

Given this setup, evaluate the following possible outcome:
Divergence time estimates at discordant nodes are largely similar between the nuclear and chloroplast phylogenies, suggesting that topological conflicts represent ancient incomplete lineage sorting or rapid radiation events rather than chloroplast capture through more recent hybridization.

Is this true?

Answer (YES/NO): NO